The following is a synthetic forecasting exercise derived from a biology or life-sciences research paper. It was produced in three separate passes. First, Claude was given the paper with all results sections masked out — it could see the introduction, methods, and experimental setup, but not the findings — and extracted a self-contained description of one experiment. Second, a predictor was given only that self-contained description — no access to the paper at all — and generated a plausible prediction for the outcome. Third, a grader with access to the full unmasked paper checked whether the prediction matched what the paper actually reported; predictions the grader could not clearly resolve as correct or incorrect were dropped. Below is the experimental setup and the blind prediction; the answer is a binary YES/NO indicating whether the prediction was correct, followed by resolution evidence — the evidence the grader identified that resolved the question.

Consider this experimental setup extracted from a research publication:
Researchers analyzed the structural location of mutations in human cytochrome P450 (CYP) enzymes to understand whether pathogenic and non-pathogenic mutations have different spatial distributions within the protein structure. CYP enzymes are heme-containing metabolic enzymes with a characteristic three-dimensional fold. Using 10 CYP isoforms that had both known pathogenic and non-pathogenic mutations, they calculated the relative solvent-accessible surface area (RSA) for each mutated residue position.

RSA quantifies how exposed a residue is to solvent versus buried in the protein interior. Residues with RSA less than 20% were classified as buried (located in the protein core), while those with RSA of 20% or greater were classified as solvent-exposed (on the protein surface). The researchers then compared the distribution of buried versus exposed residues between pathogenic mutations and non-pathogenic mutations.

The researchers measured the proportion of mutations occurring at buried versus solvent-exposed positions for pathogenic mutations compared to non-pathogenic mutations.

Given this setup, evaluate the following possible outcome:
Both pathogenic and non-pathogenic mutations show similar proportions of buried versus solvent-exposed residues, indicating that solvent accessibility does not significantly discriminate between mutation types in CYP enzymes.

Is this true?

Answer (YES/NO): NO